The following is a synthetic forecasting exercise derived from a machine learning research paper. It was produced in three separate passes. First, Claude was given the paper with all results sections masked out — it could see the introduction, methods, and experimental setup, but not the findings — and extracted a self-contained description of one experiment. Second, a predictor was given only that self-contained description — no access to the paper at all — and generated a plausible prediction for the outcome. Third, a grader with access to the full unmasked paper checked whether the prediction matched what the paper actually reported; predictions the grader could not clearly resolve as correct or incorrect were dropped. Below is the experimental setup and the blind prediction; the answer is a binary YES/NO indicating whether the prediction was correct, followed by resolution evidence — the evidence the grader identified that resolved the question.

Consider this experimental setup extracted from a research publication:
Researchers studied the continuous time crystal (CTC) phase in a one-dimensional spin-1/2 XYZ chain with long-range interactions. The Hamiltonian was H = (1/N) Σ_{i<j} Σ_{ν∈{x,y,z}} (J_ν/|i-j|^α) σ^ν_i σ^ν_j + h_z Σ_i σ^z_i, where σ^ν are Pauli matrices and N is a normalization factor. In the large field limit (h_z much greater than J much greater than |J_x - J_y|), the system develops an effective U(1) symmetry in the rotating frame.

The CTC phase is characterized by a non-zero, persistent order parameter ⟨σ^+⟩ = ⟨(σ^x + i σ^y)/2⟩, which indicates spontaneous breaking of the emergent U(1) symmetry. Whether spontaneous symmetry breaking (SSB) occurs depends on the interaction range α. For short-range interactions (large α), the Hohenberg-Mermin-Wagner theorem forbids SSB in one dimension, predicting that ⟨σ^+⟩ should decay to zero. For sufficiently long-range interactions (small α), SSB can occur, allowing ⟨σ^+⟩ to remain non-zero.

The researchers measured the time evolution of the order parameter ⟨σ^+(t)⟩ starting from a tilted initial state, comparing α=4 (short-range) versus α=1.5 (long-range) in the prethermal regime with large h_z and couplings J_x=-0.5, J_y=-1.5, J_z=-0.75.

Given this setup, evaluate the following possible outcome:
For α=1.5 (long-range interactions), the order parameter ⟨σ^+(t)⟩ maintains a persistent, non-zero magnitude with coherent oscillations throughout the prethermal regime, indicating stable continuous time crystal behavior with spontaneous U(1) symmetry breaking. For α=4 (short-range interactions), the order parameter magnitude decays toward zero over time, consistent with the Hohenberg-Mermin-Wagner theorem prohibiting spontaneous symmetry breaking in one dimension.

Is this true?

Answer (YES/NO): YES